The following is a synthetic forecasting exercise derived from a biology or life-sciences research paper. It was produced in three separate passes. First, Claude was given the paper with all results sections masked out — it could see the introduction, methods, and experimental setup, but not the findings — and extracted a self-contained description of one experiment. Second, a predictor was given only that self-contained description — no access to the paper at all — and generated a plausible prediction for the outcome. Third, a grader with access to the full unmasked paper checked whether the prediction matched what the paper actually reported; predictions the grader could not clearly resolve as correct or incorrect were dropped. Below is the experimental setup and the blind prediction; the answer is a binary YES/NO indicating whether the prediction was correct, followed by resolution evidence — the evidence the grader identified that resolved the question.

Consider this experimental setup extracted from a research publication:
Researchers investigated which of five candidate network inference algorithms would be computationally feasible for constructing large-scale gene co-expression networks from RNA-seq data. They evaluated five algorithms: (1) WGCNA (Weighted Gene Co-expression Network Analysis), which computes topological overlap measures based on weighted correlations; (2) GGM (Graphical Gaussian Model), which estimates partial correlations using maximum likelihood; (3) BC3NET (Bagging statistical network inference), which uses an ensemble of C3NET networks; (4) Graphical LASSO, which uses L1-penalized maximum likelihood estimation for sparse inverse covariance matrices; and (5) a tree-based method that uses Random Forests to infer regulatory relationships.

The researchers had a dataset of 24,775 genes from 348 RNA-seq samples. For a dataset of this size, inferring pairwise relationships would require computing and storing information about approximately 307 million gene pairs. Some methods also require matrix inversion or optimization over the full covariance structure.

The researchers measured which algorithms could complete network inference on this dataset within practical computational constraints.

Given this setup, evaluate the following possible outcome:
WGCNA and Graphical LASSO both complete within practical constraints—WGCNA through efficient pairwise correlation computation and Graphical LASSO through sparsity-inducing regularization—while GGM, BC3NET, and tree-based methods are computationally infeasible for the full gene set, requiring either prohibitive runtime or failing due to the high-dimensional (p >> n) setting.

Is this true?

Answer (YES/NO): NO